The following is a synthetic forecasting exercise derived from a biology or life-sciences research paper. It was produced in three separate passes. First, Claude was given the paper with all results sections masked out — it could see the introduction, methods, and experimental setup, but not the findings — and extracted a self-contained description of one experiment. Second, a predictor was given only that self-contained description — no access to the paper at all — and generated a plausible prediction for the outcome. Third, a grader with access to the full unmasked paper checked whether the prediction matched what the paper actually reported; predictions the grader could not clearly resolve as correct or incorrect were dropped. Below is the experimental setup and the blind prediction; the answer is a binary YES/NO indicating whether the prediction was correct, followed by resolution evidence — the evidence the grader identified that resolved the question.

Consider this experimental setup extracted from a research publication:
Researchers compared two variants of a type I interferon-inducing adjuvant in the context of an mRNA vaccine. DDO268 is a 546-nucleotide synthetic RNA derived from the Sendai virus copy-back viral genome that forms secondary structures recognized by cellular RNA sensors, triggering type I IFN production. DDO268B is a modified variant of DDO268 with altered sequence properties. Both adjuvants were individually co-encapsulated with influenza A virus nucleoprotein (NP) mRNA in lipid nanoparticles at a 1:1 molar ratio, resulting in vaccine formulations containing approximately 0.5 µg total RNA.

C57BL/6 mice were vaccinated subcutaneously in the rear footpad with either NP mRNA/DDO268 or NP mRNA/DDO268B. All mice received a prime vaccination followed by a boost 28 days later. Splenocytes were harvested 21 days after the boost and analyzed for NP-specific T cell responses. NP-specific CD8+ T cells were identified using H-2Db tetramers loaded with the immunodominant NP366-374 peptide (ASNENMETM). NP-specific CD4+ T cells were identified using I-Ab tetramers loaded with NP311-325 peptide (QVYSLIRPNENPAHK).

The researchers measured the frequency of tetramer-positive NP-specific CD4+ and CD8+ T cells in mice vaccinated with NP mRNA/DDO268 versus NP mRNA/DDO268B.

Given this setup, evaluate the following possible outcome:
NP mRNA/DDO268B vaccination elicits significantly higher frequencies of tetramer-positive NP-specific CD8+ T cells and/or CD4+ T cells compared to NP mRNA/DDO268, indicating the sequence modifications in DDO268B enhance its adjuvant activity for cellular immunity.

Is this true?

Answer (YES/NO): NO